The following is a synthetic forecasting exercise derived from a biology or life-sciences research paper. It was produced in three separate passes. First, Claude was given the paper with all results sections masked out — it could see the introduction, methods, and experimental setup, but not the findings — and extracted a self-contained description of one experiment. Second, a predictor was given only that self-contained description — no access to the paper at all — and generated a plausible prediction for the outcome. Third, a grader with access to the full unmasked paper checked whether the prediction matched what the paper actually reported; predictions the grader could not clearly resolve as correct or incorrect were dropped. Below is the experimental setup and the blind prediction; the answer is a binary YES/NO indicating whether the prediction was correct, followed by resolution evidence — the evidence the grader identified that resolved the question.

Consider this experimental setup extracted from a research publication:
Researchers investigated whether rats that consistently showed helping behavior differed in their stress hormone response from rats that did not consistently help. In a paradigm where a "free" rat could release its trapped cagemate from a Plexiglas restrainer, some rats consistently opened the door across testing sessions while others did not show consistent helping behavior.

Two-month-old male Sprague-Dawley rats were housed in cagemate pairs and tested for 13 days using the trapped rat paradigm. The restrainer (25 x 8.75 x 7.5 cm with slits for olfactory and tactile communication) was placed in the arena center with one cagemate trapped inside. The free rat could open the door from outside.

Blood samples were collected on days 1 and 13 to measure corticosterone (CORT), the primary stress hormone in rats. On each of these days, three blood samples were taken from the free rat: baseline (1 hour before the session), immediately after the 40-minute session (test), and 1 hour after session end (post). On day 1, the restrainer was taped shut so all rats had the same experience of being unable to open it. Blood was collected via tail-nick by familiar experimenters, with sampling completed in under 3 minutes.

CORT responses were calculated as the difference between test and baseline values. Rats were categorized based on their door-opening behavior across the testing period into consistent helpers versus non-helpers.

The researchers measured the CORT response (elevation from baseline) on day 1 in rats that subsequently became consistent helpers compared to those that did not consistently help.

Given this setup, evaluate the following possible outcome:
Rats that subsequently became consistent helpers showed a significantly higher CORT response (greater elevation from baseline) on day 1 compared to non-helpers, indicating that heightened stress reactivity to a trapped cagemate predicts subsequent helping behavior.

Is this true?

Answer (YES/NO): NO